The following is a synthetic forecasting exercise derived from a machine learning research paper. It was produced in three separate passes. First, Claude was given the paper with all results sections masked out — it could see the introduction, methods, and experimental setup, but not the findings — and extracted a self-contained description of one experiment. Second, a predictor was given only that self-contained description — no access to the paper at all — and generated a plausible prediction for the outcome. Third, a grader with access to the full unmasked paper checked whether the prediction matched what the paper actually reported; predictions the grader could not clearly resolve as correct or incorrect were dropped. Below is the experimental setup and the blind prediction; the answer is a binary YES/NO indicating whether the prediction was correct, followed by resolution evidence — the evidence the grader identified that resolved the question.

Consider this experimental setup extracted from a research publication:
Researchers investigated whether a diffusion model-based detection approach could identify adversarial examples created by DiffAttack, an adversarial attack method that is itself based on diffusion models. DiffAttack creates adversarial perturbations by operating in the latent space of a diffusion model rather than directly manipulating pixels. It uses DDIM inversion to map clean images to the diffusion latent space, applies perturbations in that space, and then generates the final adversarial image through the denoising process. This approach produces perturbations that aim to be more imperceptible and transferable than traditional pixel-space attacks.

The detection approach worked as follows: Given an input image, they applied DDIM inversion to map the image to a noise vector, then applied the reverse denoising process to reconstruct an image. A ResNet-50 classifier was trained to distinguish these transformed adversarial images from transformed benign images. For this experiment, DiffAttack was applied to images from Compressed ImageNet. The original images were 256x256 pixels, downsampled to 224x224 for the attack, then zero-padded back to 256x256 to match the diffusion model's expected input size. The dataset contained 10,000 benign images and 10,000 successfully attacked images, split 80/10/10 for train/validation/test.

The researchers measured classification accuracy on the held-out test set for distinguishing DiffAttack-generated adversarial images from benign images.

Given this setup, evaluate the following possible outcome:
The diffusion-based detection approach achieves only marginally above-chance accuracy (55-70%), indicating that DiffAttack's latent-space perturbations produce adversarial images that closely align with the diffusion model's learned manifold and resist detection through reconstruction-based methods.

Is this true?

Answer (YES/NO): NO